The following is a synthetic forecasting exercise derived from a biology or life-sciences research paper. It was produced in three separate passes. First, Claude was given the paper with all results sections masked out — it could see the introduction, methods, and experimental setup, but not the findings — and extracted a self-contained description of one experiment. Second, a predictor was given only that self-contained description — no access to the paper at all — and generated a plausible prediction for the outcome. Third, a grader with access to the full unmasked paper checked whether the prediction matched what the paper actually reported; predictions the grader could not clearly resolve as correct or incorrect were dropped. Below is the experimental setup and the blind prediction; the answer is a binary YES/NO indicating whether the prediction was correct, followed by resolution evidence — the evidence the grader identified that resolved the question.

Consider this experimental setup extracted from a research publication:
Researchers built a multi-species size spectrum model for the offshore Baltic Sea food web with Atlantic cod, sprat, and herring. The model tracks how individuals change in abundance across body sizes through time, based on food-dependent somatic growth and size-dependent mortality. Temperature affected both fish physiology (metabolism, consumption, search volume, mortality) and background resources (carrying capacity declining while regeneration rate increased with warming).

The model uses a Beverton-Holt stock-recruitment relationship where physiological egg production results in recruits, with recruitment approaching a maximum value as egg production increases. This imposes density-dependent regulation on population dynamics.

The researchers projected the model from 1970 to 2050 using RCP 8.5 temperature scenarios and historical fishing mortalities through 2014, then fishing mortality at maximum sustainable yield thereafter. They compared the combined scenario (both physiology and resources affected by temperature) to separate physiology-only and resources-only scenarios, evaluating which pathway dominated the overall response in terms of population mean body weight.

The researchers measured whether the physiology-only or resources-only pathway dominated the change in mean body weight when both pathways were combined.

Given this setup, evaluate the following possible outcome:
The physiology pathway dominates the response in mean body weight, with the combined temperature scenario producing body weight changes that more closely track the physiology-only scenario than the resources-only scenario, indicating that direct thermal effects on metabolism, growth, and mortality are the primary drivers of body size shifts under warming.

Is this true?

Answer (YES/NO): NO